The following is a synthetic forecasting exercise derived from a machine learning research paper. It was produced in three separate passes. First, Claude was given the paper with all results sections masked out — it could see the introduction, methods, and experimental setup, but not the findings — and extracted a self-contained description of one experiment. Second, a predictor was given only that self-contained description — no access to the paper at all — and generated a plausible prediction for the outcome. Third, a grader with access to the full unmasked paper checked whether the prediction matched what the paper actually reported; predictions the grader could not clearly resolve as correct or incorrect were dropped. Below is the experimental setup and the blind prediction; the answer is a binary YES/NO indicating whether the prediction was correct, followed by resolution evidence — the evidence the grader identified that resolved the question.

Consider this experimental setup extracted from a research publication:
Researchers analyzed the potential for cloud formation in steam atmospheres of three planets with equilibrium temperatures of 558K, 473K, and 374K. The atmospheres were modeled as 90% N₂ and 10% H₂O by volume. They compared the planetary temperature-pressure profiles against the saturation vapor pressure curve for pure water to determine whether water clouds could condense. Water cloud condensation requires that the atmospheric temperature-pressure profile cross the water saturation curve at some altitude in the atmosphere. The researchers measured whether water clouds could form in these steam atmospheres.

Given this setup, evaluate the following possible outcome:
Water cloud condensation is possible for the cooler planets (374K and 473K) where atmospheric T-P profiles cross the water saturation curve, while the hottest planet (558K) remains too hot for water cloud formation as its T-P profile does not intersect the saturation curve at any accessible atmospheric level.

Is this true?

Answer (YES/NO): NO